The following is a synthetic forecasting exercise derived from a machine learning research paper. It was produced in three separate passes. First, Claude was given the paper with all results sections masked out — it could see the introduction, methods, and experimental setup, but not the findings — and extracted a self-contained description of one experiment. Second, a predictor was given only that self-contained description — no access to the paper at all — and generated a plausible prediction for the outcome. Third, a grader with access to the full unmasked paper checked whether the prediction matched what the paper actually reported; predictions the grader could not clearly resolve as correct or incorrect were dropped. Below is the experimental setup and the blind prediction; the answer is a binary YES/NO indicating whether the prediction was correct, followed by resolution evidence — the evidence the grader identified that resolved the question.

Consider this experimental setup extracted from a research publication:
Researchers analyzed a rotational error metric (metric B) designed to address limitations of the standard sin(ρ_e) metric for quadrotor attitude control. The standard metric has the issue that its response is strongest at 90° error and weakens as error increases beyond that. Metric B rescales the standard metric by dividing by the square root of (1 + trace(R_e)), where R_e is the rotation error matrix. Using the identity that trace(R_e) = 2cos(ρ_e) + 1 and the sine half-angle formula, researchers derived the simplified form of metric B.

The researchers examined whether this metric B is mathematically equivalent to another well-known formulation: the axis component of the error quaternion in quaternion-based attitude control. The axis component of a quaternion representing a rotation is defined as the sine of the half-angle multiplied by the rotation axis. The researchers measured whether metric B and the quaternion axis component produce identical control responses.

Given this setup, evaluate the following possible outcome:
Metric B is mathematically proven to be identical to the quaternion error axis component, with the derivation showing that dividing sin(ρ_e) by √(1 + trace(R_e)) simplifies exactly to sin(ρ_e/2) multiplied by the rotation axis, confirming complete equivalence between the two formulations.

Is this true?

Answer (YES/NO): YES